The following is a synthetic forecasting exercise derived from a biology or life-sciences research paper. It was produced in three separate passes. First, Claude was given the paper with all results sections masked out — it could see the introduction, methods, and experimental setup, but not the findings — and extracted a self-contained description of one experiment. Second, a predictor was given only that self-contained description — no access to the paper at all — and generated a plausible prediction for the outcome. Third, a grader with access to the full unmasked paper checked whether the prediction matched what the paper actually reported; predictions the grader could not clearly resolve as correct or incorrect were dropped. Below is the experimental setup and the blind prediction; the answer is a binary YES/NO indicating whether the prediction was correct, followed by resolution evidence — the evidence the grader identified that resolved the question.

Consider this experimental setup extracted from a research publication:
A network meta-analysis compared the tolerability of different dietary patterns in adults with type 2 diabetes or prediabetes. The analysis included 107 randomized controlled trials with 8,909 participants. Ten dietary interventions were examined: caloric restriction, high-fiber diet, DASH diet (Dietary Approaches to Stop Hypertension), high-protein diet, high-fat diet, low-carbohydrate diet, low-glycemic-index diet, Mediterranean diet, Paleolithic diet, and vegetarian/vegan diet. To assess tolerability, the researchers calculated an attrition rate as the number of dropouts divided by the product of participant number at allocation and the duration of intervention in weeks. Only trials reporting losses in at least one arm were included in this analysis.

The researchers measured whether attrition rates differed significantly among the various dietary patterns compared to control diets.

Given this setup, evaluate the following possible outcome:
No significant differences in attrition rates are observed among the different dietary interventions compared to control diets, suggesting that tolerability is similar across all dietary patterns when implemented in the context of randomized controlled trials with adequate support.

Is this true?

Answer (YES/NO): YES